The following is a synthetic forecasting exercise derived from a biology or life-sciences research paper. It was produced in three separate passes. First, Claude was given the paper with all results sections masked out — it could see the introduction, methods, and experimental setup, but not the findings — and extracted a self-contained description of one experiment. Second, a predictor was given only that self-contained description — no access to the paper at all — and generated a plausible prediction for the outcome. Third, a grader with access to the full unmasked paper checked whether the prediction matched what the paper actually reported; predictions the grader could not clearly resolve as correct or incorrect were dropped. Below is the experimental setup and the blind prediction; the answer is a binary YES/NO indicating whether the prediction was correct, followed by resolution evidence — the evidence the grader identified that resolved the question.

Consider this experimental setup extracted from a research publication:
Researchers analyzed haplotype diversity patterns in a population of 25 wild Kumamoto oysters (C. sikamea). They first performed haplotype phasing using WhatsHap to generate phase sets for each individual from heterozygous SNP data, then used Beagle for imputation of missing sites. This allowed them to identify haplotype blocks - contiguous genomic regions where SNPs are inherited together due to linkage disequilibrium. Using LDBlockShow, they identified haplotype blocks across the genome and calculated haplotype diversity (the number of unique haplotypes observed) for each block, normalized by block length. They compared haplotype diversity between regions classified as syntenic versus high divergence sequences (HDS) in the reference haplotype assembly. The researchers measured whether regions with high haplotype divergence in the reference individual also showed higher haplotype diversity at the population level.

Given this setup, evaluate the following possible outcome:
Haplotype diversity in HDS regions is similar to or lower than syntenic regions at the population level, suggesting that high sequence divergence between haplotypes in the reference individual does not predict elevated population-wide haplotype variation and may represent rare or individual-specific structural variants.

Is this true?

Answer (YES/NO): NO